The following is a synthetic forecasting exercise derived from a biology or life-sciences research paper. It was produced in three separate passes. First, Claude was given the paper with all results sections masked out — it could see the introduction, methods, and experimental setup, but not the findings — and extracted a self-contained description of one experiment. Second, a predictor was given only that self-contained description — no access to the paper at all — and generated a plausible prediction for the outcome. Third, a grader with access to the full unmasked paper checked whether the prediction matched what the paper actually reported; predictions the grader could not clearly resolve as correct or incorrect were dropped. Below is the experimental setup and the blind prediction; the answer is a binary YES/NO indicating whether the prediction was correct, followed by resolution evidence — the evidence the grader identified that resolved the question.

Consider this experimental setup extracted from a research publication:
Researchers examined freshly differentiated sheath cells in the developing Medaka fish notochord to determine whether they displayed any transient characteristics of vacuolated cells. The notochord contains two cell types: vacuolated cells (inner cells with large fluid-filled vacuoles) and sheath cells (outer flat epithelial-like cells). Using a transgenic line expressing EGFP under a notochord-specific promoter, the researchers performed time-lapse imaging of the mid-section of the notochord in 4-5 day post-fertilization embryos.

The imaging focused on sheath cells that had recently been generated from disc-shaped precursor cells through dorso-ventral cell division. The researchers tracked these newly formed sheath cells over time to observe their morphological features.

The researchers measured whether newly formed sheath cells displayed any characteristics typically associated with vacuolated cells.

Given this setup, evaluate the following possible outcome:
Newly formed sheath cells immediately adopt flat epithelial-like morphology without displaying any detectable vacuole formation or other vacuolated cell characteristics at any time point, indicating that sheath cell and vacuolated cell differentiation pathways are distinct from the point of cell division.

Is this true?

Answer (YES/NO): NO